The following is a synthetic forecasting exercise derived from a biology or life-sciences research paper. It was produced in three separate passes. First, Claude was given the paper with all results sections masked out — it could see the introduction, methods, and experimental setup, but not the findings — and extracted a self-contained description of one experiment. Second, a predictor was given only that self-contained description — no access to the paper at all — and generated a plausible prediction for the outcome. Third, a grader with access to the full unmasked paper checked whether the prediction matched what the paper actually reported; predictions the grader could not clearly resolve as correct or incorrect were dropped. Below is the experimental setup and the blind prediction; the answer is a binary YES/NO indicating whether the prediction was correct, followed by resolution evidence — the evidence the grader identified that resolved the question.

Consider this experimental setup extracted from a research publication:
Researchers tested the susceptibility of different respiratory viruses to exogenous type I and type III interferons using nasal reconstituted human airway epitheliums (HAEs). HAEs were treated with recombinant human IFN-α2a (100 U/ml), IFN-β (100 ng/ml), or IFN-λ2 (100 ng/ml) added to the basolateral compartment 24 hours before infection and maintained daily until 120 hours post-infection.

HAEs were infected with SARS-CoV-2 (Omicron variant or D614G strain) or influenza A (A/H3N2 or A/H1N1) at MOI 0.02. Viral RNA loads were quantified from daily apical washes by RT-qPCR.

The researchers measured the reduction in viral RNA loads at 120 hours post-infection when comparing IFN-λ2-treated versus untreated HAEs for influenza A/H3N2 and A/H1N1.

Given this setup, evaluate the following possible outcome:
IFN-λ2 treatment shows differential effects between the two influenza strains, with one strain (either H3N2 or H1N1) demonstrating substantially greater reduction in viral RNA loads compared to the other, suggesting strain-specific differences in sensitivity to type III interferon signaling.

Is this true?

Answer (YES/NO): NO